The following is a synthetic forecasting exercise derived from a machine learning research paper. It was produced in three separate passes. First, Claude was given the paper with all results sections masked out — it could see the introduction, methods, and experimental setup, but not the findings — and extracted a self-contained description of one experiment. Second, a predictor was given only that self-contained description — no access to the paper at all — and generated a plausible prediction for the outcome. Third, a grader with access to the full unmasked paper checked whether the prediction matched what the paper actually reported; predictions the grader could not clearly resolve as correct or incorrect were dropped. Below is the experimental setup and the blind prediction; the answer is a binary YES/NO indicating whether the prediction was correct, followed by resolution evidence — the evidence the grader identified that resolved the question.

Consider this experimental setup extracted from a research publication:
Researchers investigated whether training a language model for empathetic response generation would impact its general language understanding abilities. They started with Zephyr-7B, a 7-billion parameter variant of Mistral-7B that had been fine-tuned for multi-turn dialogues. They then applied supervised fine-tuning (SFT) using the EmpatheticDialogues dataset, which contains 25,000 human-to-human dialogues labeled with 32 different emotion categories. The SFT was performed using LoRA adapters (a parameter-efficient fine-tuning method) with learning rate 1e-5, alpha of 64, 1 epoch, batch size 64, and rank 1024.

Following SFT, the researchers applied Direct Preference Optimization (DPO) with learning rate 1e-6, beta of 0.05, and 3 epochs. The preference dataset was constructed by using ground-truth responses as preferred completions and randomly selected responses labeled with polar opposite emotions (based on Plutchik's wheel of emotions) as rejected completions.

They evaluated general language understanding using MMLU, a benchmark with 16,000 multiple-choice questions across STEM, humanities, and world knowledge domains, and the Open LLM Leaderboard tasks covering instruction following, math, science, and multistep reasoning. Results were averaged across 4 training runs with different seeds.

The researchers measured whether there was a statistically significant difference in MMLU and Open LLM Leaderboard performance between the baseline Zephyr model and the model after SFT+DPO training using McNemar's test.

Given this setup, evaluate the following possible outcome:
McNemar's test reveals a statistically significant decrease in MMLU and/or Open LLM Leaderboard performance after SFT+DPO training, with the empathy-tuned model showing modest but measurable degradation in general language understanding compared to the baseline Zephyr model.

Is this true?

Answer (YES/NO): NO